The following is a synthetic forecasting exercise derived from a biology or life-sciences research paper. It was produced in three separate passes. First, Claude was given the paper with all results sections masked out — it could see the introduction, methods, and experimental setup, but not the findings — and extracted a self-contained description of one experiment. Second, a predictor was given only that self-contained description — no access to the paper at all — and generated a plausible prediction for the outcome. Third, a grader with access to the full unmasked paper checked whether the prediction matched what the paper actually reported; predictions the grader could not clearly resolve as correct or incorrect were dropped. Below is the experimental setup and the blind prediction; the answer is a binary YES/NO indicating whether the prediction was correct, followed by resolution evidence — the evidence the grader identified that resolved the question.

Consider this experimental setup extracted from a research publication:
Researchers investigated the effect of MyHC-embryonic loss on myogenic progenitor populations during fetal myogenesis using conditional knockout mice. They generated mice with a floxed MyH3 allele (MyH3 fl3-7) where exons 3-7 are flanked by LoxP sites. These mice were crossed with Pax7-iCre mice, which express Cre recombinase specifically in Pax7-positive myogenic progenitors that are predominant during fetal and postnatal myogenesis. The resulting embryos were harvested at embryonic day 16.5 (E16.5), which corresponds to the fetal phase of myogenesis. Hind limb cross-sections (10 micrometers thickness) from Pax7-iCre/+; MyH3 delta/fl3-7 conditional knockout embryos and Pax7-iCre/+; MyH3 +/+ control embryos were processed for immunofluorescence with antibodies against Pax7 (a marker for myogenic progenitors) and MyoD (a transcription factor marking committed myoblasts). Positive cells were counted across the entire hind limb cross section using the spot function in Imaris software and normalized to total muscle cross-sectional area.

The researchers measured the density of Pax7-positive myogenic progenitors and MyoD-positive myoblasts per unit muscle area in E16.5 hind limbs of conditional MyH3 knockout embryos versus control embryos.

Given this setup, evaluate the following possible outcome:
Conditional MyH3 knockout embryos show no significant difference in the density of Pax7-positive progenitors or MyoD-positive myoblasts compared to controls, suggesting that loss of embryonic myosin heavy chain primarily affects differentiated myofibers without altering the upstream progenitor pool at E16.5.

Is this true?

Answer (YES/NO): NO